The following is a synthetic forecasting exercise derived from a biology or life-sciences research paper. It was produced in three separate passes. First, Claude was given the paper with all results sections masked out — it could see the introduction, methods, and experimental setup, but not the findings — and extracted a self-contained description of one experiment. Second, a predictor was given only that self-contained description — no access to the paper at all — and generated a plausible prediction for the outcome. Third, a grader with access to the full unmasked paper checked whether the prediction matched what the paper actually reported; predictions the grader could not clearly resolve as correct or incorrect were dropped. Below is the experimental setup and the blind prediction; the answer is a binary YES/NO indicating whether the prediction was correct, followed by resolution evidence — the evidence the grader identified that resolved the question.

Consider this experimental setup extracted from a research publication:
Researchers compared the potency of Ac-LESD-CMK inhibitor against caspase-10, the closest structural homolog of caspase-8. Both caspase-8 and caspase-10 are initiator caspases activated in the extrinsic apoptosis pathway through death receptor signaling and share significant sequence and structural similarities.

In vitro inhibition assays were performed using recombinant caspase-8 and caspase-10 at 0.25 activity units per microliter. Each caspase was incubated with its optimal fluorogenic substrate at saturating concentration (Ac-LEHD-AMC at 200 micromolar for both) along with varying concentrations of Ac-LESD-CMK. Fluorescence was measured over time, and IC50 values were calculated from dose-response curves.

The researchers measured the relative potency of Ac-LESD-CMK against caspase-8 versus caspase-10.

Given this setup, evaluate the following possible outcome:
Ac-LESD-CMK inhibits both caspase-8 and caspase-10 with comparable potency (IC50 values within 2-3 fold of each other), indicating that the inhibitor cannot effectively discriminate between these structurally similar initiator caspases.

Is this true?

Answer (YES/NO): NO